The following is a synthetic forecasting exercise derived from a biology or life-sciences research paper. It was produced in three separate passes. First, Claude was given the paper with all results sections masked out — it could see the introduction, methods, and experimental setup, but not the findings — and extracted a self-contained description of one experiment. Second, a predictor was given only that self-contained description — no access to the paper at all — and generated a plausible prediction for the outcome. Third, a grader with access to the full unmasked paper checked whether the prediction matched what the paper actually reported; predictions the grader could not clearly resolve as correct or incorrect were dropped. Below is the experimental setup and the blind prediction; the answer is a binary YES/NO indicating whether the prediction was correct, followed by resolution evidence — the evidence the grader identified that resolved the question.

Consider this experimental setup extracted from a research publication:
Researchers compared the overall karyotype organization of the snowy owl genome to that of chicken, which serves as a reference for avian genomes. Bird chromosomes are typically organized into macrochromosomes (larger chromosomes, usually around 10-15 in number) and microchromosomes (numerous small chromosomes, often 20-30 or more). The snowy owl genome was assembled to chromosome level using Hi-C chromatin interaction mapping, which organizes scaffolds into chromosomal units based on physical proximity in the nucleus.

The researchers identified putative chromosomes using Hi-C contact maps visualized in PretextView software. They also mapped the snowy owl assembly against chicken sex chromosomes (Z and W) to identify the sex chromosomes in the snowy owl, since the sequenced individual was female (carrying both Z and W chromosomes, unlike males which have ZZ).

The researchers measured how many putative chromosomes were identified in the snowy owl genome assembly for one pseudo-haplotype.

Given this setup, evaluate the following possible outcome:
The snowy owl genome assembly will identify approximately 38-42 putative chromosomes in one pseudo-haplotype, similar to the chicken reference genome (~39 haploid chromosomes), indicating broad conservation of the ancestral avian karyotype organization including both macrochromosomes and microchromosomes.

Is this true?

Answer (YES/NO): NO